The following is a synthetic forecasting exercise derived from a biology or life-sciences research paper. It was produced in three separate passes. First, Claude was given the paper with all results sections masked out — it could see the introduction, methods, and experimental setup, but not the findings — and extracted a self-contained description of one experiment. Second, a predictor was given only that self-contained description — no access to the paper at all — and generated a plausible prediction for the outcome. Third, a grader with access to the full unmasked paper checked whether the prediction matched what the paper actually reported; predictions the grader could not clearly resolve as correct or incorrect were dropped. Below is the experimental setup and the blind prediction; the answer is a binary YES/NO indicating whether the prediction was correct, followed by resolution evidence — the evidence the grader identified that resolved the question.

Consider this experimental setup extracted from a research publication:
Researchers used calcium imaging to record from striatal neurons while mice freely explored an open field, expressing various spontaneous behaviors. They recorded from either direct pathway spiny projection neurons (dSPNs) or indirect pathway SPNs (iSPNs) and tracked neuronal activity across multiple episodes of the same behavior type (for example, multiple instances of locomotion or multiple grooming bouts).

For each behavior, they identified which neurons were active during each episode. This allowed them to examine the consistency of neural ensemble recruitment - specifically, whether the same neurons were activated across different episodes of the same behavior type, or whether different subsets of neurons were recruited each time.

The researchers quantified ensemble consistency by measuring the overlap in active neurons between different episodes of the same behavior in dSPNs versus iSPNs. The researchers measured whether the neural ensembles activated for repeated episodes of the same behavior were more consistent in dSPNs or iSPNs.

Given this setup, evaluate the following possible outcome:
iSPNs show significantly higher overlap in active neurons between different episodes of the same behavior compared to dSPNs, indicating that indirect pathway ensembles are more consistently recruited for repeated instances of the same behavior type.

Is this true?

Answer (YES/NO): NO